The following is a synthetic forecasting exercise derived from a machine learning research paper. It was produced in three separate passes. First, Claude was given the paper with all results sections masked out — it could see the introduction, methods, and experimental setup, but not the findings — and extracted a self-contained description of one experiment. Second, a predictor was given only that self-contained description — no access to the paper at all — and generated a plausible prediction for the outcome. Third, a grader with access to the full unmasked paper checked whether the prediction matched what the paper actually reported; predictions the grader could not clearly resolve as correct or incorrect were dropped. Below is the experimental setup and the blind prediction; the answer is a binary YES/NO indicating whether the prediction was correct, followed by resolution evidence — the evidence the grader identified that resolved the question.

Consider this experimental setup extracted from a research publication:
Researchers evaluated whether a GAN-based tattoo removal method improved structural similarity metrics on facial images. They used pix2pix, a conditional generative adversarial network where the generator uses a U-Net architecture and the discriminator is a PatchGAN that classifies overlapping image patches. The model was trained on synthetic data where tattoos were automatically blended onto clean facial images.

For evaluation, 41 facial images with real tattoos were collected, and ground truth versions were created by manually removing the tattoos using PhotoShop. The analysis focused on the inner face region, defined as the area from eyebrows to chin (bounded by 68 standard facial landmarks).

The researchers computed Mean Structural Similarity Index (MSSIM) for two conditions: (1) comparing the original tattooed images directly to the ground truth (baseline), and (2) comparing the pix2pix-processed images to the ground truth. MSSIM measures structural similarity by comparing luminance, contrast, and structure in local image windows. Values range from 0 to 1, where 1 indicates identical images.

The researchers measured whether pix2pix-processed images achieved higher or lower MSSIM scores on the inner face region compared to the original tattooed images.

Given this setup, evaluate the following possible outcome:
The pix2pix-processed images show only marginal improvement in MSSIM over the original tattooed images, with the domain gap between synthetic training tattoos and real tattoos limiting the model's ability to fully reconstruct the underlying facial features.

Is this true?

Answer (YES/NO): YES